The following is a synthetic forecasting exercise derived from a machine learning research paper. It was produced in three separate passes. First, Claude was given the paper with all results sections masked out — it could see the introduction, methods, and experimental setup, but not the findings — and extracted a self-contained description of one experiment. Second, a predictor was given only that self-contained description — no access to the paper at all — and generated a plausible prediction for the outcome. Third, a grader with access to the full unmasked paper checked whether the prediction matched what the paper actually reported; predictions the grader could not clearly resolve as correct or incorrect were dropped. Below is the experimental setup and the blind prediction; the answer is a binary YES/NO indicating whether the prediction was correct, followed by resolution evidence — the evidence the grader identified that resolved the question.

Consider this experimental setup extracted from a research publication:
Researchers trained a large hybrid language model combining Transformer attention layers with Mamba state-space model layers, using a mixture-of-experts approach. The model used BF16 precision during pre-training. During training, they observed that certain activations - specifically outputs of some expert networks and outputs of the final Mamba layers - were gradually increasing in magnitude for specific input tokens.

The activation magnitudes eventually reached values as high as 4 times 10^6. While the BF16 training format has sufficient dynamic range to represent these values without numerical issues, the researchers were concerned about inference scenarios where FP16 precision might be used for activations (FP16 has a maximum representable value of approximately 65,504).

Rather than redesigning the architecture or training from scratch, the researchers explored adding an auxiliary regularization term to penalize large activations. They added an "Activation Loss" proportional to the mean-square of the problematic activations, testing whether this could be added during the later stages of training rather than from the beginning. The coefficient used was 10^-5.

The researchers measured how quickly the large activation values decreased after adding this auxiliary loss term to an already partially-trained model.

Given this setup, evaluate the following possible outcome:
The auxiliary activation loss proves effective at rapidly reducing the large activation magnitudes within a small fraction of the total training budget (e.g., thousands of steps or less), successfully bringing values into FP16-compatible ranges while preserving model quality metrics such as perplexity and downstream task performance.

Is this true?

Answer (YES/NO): YES